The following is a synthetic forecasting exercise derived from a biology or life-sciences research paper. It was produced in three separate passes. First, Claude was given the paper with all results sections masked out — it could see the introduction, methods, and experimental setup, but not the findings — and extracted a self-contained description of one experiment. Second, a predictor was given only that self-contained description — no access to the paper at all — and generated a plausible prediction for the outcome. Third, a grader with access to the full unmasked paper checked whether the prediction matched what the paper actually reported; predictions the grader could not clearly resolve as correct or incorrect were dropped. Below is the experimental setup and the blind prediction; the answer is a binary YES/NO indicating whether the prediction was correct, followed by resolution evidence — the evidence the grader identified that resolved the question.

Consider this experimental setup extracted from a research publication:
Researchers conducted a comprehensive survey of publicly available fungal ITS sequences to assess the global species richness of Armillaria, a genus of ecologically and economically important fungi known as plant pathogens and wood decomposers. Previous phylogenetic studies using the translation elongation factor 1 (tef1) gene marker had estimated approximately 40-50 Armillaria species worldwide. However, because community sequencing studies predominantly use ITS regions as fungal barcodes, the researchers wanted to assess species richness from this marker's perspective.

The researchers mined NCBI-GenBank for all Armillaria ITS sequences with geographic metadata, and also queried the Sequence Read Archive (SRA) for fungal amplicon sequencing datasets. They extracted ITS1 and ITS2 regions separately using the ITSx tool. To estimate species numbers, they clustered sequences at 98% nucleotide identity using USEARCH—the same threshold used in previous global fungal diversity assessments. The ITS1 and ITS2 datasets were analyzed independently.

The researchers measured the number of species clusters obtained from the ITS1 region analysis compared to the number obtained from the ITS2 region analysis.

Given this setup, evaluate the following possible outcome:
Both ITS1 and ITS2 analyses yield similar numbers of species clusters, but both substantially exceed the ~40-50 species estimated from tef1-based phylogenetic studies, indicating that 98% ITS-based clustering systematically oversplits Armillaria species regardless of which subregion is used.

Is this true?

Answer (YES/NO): NO